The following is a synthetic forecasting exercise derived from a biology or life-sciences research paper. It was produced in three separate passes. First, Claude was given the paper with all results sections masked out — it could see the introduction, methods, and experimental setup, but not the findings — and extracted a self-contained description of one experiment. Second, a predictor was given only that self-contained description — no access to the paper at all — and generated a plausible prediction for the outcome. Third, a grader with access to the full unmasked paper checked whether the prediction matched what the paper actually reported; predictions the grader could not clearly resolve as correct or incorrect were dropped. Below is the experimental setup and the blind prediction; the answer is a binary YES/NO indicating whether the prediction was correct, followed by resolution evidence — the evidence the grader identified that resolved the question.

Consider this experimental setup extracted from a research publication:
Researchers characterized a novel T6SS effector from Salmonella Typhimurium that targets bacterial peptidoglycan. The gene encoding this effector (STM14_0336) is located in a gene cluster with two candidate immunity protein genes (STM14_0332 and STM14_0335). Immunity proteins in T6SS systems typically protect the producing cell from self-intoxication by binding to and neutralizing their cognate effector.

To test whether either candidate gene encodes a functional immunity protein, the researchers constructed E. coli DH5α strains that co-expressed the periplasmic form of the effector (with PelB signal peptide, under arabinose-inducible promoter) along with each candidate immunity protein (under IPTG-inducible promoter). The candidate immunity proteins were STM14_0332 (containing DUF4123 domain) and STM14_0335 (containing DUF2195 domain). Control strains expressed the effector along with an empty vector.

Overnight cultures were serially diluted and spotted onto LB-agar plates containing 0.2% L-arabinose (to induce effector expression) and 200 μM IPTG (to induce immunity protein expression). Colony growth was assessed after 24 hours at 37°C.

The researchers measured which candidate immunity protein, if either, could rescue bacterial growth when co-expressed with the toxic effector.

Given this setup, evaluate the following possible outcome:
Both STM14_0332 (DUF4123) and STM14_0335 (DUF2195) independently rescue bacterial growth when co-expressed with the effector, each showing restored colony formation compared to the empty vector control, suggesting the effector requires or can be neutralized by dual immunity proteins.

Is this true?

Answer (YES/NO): NO